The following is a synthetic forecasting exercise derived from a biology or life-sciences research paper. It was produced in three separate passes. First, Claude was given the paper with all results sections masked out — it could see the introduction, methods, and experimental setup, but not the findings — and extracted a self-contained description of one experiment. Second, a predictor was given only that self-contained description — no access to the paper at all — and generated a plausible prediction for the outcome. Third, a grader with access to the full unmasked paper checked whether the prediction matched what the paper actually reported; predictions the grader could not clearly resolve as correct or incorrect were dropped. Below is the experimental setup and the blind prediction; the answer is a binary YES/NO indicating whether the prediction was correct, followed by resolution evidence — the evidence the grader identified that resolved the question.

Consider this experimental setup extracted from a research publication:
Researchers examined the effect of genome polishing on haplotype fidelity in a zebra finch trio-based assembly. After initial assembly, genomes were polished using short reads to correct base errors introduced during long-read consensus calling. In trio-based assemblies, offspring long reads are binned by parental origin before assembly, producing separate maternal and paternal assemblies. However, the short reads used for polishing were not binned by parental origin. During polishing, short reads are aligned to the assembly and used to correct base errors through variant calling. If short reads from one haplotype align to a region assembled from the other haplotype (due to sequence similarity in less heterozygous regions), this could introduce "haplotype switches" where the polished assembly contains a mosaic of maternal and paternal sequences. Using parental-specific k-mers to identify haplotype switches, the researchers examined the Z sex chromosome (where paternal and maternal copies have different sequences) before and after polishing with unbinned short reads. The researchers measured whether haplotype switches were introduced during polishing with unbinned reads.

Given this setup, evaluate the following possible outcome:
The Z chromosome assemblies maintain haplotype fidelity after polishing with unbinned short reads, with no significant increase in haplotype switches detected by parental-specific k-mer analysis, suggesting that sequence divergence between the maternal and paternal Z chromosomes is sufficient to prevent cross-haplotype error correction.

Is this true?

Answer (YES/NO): NO